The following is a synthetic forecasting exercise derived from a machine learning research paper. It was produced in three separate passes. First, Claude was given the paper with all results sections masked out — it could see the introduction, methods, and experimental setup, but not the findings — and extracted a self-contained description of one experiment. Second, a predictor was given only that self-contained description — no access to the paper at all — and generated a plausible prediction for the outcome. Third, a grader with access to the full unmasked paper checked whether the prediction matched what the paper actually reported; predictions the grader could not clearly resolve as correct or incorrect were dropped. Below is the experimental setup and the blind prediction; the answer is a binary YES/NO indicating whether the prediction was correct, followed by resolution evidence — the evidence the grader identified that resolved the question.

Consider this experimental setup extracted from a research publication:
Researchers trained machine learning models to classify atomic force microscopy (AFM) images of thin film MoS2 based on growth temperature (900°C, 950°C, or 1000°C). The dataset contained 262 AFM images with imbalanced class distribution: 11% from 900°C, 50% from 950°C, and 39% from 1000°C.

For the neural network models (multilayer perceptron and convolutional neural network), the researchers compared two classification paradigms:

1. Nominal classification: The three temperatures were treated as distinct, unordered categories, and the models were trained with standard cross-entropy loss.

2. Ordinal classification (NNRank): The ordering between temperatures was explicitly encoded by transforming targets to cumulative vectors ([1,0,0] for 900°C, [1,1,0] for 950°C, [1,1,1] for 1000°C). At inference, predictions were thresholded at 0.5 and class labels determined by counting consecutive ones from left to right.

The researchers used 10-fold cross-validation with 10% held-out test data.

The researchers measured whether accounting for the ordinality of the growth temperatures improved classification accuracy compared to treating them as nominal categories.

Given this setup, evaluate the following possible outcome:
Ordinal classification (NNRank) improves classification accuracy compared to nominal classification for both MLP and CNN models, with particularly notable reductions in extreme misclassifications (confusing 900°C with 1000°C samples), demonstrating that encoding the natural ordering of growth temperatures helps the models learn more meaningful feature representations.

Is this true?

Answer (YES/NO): NO